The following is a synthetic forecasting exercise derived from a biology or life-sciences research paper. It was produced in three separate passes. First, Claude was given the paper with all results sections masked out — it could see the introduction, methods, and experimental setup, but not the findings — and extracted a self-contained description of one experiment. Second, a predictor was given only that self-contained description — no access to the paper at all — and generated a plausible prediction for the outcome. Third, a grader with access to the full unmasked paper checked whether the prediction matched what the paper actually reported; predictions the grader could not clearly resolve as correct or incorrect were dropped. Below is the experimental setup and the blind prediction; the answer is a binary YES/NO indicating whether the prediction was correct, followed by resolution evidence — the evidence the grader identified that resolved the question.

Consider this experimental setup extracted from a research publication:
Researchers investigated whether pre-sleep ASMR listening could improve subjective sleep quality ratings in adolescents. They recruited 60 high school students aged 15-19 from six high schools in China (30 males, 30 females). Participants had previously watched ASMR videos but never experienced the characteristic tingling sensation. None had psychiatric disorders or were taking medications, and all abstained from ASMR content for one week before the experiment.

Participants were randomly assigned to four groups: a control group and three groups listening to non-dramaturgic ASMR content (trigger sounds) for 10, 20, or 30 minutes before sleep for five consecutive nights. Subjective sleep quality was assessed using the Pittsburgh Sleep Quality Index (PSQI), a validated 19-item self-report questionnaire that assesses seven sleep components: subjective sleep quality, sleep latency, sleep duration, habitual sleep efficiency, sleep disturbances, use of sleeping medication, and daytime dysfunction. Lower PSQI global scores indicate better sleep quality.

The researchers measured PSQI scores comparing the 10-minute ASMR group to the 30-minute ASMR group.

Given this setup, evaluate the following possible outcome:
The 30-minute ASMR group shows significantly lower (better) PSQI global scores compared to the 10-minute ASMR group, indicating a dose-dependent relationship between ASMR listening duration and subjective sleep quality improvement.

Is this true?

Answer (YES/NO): NO